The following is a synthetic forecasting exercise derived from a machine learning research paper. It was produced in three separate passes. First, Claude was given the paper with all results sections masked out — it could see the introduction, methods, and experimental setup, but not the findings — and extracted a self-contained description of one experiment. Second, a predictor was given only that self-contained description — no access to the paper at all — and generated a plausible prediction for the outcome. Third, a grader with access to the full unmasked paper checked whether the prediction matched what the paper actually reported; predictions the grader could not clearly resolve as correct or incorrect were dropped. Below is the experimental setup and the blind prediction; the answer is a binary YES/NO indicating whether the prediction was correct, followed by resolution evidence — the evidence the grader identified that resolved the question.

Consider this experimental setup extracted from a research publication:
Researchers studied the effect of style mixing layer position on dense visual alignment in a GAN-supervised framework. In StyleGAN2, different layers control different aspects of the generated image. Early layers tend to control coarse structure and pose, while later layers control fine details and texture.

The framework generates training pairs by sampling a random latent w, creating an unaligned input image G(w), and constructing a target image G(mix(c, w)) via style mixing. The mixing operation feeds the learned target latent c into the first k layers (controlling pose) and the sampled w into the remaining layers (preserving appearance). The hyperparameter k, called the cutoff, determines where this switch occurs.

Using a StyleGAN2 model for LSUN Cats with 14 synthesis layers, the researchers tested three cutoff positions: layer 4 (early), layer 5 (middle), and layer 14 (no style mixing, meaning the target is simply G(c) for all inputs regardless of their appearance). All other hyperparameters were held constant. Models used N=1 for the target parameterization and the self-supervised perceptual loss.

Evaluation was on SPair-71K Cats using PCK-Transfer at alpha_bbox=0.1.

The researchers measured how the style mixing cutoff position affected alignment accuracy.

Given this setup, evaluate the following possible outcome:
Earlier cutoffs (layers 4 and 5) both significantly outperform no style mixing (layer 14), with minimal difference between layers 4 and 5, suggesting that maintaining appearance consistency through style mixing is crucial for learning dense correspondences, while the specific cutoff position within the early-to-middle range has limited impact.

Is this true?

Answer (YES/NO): NO